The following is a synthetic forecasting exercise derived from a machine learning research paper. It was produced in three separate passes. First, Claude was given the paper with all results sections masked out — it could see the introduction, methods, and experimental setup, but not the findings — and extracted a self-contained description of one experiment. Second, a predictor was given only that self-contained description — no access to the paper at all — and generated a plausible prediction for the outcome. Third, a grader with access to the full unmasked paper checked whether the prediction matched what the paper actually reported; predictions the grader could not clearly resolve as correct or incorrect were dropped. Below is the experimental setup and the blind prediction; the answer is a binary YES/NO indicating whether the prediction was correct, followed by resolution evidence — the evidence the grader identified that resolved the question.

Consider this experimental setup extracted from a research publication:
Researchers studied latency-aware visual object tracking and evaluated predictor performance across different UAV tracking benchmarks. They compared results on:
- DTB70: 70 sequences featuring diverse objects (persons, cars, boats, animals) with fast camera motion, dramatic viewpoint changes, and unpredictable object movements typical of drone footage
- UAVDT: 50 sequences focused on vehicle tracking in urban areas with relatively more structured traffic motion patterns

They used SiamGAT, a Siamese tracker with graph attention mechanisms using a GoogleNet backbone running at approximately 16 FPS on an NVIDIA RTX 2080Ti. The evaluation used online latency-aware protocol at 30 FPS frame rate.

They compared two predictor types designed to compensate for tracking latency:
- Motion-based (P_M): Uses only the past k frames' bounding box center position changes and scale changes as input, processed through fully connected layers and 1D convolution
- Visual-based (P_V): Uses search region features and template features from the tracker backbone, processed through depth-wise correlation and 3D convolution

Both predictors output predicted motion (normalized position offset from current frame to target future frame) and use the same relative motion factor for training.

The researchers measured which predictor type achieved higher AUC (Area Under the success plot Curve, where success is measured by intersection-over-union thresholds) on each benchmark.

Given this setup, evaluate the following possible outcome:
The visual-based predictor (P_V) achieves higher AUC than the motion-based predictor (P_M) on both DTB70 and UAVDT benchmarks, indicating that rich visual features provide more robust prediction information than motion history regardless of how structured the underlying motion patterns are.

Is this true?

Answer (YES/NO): NO